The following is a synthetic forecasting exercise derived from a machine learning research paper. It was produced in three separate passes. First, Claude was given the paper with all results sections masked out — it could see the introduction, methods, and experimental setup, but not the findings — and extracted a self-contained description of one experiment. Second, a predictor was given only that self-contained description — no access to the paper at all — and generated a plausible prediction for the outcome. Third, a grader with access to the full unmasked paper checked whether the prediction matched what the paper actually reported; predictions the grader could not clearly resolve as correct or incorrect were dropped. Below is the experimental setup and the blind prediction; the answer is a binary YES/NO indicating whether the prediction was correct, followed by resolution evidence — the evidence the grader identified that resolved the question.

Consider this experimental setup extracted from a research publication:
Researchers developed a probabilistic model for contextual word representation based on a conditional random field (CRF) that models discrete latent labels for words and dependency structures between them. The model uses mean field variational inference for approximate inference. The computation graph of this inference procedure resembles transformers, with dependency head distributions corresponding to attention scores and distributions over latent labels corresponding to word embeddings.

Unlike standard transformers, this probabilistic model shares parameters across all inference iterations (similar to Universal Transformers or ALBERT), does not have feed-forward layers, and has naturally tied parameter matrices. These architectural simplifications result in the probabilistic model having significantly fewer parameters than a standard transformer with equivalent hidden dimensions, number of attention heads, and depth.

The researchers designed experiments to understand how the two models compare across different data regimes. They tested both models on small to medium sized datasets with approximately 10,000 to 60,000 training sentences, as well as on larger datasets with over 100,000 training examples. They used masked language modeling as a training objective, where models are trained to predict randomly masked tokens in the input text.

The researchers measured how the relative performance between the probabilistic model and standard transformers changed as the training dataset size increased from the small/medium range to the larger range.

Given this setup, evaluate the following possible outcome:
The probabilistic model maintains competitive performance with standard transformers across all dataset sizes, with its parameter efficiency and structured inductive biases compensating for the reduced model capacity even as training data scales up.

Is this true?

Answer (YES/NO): NO